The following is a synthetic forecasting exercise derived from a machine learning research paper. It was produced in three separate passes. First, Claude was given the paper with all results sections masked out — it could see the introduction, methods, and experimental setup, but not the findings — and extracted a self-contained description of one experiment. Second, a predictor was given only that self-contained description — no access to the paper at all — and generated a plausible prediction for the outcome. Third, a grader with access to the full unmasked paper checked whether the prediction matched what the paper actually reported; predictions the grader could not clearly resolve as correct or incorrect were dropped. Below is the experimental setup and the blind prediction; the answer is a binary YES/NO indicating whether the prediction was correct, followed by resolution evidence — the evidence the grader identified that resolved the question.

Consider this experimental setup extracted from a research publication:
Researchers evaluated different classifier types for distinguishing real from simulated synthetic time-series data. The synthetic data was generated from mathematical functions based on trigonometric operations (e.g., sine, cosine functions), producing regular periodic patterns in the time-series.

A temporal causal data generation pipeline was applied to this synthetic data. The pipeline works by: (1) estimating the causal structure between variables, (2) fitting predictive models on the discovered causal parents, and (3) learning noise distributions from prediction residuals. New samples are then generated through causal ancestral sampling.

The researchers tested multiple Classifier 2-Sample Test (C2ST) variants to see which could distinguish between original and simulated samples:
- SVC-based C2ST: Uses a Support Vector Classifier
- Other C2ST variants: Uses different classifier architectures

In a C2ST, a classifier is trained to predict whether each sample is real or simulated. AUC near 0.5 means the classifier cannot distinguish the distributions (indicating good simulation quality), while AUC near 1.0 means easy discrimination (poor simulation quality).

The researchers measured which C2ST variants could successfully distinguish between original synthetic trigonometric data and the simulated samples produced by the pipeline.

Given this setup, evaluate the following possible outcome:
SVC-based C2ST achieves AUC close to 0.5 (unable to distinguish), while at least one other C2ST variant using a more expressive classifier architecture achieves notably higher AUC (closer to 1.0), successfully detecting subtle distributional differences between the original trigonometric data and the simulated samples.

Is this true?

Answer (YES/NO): NO